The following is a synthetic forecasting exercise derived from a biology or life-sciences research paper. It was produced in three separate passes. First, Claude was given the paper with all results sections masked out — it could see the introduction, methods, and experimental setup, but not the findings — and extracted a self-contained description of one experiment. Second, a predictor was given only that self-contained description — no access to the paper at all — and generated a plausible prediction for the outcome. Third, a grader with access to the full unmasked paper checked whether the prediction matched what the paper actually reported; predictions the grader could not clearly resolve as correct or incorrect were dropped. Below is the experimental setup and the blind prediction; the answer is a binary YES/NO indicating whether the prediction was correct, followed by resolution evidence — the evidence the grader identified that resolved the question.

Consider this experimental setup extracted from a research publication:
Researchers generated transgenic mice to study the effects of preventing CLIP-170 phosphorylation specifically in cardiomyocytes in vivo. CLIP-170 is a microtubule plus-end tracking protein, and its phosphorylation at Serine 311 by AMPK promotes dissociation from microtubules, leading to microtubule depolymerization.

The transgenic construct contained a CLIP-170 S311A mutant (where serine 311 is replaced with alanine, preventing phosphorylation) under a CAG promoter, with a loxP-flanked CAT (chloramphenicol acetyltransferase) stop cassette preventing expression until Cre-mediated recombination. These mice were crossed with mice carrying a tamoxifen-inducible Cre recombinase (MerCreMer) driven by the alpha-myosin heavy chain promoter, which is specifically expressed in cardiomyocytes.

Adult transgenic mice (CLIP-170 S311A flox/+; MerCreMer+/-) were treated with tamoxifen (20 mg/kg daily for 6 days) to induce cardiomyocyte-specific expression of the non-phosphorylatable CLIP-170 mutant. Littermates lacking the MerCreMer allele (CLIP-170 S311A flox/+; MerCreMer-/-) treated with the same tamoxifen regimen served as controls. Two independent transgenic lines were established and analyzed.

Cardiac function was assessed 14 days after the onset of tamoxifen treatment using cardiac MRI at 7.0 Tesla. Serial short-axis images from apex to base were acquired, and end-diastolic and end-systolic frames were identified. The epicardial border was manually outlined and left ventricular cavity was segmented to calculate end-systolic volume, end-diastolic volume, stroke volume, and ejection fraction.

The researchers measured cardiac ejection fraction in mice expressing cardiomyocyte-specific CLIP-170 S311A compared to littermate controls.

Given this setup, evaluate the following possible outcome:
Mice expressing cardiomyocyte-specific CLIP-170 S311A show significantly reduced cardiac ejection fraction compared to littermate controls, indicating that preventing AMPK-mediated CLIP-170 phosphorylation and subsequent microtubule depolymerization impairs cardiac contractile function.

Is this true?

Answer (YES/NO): YES